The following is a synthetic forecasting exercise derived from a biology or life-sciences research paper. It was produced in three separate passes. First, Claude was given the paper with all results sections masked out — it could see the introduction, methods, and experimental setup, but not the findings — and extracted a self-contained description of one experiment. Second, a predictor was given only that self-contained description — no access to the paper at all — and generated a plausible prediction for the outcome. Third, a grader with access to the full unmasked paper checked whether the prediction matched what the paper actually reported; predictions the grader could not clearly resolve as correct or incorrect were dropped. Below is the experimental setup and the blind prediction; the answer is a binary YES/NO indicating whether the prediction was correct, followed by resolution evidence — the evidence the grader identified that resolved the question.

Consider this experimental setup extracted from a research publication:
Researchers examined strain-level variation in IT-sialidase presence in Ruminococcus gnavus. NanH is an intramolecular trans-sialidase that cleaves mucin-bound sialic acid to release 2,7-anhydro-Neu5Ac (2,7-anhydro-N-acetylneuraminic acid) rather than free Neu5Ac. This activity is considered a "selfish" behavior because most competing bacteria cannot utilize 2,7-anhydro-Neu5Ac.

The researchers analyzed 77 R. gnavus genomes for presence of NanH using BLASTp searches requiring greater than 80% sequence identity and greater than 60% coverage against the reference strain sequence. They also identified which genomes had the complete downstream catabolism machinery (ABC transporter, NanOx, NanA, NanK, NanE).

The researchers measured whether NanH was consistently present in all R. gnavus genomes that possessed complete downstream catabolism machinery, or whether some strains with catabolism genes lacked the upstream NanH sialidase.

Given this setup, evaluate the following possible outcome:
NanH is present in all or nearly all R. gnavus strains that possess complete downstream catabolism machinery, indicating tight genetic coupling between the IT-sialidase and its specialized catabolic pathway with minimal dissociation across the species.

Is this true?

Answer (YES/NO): YES